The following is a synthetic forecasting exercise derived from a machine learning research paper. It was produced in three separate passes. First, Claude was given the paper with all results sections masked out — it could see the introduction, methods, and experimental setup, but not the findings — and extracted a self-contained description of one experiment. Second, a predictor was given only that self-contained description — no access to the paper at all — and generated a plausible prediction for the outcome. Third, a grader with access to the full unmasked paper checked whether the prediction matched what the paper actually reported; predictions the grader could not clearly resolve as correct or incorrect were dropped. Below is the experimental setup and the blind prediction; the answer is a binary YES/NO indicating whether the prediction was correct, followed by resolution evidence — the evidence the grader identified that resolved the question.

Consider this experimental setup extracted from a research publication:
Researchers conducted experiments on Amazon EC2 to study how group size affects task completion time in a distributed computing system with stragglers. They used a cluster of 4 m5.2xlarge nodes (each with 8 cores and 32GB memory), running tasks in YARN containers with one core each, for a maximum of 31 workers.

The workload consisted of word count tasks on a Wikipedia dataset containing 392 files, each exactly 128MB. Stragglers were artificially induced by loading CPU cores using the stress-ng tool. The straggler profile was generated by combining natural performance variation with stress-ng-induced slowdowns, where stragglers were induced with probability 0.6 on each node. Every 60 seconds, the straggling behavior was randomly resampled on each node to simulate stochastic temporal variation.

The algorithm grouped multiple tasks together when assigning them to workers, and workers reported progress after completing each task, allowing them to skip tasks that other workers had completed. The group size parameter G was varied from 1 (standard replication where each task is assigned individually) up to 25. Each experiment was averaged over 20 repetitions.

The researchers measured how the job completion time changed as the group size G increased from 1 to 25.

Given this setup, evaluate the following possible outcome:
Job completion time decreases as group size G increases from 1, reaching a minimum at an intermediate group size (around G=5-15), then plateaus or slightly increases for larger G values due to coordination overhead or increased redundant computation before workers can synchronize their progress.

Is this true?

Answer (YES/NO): YES